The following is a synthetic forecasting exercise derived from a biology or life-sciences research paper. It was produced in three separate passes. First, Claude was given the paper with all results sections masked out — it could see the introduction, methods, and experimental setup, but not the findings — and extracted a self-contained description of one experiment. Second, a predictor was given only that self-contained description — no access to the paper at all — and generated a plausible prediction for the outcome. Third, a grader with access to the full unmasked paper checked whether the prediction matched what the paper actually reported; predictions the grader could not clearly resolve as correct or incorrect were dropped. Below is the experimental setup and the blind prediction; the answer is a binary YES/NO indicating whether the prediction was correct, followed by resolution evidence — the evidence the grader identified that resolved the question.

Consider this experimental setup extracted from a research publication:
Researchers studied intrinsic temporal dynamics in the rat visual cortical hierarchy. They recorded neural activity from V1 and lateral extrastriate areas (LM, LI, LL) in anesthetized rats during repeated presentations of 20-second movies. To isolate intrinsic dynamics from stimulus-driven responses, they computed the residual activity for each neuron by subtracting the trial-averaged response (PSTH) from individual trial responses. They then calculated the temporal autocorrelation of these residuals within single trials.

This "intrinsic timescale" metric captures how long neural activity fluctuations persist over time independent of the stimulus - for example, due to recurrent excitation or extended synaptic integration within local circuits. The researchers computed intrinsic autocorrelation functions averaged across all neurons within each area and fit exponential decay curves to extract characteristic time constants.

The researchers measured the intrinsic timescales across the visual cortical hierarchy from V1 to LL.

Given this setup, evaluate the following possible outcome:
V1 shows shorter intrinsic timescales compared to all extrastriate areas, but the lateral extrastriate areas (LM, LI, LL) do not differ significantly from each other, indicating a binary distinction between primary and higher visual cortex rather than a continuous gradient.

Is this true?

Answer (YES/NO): NO